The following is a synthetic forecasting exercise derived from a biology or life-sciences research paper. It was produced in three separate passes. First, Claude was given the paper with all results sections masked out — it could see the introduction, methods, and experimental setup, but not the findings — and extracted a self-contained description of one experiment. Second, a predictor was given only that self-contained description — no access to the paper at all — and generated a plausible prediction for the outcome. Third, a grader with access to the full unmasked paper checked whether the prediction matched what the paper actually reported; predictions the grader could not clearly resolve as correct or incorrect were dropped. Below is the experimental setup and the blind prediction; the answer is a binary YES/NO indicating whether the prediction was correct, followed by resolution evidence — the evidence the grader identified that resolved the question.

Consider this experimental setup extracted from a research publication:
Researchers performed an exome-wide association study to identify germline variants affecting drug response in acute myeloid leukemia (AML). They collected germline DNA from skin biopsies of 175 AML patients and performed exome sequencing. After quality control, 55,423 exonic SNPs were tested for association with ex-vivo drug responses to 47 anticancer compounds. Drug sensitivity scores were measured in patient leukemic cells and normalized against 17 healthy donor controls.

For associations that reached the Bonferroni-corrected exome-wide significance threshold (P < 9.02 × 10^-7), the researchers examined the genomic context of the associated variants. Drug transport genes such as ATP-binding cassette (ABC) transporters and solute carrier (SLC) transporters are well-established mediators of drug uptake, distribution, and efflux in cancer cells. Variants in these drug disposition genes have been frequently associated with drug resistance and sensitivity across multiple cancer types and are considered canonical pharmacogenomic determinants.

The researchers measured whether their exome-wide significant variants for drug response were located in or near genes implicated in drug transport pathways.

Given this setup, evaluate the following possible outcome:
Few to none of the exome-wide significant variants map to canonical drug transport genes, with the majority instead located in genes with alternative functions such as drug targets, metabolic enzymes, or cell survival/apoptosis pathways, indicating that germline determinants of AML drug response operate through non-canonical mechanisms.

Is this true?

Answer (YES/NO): YES